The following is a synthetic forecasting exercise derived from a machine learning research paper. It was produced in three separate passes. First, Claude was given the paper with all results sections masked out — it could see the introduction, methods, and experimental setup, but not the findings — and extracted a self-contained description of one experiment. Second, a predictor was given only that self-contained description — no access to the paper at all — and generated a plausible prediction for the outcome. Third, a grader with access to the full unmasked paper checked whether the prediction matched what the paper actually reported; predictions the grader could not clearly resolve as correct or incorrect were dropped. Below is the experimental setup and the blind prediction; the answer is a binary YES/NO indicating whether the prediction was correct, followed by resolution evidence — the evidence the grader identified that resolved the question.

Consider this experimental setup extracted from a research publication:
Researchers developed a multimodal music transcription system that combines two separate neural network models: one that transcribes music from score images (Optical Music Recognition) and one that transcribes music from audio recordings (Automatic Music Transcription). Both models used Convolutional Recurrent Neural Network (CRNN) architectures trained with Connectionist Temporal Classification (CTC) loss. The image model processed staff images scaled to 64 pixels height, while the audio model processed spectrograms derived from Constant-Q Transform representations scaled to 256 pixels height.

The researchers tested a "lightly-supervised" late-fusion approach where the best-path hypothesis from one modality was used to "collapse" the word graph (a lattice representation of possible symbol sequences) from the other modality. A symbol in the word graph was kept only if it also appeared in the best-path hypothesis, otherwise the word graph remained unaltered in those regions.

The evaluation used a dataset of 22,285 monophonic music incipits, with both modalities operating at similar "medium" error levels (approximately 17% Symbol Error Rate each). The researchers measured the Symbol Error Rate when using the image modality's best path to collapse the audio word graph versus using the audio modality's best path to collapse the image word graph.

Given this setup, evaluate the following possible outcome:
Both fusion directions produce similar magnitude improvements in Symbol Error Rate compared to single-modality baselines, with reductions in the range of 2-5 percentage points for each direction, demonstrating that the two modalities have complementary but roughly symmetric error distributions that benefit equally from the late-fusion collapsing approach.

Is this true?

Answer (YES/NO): NO